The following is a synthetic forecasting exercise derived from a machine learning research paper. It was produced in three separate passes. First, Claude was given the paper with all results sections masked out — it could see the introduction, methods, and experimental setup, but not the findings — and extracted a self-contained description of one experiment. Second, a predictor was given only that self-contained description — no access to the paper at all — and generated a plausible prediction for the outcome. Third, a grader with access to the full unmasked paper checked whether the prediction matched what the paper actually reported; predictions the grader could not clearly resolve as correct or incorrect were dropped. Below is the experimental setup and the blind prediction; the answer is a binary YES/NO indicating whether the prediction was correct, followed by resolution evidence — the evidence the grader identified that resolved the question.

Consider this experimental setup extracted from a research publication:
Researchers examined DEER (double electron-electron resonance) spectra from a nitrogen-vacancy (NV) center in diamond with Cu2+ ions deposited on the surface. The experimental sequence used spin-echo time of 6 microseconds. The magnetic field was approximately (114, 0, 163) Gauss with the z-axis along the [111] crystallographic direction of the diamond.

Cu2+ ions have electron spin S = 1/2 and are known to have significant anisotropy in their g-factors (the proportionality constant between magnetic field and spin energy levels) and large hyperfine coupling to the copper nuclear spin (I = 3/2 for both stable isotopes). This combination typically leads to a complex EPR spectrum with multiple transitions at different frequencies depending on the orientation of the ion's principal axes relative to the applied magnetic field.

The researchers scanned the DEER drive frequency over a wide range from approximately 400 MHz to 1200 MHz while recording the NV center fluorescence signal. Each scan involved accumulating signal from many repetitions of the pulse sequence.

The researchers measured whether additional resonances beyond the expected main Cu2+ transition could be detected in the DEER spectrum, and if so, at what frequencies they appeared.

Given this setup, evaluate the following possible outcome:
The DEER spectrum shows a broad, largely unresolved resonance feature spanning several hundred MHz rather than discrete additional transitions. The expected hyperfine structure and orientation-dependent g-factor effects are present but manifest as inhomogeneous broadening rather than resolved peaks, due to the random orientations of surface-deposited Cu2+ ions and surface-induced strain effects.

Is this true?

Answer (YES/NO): NO